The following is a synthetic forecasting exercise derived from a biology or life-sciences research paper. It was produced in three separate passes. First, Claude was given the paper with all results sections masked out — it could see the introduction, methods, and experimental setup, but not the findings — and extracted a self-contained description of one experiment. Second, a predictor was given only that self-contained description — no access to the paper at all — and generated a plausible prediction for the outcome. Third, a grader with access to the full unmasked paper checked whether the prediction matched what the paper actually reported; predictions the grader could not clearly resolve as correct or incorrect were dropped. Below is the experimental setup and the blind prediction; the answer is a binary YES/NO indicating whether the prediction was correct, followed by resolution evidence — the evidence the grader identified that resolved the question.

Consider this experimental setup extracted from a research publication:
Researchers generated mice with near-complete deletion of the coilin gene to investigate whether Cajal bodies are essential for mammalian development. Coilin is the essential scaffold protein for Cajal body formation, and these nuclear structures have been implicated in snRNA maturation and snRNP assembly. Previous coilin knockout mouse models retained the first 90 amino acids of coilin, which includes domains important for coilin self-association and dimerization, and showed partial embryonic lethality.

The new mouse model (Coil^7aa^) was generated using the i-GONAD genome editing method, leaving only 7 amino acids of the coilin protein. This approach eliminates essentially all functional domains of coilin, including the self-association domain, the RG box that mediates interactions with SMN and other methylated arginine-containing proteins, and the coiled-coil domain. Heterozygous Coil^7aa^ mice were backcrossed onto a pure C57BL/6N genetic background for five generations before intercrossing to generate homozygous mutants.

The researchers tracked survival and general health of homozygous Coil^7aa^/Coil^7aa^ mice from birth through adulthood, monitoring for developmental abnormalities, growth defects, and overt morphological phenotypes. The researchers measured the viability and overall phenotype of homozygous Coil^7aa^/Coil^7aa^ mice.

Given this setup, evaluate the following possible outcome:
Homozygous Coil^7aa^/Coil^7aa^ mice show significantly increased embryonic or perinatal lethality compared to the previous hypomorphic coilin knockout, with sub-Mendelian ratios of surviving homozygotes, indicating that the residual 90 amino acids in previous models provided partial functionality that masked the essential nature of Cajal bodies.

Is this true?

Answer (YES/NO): NO